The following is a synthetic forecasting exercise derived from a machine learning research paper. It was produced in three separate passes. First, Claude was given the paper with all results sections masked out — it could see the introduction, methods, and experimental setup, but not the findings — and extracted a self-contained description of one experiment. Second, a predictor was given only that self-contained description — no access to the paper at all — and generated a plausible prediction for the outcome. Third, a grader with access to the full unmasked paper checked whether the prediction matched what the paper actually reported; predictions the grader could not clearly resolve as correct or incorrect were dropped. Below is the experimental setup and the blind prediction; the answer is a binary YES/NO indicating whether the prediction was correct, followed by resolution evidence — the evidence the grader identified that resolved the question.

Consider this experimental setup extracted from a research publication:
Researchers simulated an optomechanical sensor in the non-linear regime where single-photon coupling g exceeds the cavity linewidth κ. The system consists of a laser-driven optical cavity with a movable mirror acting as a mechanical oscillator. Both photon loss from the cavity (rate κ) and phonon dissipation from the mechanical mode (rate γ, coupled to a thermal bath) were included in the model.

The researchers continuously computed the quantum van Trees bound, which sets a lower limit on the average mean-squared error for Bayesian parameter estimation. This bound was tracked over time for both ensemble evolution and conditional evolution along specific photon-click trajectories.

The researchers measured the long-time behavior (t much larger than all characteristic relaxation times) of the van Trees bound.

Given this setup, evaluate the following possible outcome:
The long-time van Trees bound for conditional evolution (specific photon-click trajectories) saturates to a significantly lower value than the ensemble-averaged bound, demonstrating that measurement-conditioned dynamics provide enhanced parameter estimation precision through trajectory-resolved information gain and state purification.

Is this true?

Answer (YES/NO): NO